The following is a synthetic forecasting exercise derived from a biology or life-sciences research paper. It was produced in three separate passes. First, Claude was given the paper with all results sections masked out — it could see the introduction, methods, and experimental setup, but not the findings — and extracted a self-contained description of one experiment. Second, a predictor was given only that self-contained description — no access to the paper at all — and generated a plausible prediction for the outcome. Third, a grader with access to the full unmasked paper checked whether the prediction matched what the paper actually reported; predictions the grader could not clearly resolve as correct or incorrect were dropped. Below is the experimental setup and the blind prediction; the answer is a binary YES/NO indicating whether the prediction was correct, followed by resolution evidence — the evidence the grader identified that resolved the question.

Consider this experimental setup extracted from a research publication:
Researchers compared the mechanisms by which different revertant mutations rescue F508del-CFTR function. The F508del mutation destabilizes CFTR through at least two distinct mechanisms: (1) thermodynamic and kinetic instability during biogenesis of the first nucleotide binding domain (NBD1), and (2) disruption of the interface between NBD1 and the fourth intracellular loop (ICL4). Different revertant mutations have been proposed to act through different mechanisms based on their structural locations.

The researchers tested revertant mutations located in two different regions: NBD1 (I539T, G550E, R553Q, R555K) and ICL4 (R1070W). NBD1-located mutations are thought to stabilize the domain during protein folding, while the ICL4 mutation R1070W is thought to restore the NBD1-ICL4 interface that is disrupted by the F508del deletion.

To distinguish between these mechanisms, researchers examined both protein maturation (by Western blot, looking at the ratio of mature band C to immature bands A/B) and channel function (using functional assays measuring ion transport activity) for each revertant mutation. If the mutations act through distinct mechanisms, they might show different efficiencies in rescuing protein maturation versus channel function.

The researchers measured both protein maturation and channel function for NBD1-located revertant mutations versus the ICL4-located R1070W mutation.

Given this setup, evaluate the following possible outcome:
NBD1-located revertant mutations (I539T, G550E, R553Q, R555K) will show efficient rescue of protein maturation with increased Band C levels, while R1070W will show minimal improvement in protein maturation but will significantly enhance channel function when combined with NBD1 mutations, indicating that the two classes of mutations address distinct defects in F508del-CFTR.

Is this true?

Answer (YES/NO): NO